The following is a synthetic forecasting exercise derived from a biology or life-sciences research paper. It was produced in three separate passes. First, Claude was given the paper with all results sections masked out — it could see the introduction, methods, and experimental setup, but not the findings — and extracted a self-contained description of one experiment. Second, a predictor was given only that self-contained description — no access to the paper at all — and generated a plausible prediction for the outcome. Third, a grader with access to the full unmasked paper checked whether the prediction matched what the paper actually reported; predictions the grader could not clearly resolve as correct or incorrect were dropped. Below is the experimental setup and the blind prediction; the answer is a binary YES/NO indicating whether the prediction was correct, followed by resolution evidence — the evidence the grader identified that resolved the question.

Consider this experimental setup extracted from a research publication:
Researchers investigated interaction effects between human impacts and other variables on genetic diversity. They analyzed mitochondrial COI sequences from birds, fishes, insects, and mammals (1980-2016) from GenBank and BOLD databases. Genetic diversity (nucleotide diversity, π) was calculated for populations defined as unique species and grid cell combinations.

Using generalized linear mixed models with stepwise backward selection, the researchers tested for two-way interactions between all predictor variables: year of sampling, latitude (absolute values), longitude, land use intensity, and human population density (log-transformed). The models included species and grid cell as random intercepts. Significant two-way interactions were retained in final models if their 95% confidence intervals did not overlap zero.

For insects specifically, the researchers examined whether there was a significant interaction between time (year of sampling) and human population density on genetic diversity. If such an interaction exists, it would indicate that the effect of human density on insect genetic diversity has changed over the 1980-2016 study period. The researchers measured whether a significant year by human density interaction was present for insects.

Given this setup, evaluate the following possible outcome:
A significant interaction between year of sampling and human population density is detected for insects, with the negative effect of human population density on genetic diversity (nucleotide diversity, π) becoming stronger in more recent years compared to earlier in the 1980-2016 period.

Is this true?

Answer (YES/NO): YES